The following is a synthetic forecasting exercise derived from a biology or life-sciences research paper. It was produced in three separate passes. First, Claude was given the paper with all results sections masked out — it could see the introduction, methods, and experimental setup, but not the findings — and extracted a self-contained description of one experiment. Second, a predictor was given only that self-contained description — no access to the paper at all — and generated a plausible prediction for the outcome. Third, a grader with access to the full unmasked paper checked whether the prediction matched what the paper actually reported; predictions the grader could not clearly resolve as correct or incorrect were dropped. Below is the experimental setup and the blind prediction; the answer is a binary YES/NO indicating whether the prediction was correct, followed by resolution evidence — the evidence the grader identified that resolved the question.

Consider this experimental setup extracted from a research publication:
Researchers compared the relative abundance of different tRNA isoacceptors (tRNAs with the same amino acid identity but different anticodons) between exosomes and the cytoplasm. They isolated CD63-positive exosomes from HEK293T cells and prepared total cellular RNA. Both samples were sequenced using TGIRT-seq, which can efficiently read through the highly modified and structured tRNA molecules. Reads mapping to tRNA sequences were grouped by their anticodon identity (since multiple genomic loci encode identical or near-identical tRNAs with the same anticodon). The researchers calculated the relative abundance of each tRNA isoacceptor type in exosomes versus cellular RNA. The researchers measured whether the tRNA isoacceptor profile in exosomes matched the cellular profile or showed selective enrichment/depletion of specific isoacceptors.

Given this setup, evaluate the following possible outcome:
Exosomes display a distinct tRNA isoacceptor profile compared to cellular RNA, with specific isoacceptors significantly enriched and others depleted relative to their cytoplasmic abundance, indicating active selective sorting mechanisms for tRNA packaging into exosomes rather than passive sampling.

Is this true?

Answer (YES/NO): NO